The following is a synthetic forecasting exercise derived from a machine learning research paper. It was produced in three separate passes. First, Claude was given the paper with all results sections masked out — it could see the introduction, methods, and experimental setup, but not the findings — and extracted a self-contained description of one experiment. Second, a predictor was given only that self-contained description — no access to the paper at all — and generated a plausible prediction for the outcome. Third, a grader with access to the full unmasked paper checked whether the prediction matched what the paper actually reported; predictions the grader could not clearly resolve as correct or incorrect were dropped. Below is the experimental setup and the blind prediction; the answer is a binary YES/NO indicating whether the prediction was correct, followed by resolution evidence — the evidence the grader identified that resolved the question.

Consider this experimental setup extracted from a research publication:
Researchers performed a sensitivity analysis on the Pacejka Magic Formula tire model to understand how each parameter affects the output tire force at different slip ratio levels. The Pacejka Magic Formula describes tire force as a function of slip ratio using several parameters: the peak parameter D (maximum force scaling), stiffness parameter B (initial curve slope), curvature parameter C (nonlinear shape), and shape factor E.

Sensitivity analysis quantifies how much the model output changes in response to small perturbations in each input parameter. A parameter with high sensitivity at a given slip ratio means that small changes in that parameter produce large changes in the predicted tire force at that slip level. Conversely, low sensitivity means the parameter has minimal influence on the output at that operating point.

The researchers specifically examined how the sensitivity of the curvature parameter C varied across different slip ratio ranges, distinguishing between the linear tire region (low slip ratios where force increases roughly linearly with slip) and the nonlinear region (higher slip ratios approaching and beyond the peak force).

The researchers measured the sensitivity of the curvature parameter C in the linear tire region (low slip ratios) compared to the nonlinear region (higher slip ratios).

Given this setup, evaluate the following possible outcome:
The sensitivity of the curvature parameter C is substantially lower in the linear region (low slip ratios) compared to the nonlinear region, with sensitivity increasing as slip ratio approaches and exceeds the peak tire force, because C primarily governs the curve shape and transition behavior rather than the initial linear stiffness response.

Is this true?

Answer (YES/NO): NO